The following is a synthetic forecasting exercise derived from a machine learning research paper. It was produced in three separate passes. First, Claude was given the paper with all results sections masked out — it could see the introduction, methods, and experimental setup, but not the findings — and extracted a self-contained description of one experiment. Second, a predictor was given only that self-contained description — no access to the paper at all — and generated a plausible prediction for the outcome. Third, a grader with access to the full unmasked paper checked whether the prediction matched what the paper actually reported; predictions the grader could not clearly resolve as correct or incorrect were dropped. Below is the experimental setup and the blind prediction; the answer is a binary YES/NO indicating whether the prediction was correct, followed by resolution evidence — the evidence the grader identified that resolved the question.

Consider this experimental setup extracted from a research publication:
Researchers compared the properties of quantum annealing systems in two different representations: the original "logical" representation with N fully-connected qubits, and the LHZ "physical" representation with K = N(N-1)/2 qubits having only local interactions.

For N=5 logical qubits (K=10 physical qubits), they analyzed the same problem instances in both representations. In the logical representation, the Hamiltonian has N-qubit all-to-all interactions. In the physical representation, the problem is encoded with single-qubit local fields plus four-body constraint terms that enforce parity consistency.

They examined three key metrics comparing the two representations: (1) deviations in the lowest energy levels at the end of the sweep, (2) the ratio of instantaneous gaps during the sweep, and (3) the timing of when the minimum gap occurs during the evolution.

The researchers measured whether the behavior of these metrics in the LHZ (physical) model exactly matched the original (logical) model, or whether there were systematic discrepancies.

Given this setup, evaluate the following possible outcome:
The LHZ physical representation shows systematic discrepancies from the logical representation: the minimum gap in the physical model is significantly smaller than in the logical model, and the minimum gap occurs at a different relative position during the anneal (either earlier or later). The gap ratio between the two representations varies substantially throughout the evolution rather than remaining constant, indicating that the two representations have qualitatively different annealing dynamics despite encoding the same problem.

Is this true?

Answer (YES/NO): NO